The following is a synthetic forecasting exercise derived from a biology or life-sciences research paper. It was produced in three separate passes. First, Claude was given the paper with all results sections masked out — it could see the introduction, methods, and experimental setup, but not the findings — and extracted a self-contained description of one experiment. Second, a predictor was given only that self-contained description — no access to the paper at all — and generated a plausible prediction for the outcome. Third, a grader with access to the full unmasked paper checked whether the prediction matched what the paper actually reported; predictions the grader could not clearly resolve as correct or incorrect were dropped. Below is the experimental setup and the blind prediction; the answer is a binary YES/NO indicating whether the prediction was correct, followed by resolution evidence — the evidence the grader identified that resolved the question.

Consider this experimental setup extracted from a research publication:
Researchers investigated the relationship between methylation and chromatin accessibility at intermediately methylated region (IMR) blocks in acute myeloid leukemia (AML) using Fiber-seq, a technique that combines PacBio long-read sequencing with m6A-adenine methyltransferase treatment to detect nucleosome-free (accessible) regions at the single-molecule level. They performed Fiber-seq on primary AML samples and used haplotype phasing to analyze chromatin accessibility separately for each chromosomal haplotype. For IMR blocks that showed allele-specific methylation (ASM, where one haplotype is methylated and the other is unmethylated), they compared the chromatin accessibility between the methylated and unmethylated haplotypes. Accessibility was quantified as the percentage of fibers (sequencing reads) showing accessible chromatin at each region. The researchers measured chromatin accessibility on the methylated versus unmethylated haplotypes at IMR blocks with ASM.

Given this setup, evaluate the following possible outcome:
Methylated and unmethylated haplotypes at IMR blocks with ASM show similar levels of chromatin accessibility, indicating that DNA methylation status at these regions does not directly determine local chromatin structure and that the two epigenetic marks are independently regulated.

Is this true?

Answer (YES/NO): NO